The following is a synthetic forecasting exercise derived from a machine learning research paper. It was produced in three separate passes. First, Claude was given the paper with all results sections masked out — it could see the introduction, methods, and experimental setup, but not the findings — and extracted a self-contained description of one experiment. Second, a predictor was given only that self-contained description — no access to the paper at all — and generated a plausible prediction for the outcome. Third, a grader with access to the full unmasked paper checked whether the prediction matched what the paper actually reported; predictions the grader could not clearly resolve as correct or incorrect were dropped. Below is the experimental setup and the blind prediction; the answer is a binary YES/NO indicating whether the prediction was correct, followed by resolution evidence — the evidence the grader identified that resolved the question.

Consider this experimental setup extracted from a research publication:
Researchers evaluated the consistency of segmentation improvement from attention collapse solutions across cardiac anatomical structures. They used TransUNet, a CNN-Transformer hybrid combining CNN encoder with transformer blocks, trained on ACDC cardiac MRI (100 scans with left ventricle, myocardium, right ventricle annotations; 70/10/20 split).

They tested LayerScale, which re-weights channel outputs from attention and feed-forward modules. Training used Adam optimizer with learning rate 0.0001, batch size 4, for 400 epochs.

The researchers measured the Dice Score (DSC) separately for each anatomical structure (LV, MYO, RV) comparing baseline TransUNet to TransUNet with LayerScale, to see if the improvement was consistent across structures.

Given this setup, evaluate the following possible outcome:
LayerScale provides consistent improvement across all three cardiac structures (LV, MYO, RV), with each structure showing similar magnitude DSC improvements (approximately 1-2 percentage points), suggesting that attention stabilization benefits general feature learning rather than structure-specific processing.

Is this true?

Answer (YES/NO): NO